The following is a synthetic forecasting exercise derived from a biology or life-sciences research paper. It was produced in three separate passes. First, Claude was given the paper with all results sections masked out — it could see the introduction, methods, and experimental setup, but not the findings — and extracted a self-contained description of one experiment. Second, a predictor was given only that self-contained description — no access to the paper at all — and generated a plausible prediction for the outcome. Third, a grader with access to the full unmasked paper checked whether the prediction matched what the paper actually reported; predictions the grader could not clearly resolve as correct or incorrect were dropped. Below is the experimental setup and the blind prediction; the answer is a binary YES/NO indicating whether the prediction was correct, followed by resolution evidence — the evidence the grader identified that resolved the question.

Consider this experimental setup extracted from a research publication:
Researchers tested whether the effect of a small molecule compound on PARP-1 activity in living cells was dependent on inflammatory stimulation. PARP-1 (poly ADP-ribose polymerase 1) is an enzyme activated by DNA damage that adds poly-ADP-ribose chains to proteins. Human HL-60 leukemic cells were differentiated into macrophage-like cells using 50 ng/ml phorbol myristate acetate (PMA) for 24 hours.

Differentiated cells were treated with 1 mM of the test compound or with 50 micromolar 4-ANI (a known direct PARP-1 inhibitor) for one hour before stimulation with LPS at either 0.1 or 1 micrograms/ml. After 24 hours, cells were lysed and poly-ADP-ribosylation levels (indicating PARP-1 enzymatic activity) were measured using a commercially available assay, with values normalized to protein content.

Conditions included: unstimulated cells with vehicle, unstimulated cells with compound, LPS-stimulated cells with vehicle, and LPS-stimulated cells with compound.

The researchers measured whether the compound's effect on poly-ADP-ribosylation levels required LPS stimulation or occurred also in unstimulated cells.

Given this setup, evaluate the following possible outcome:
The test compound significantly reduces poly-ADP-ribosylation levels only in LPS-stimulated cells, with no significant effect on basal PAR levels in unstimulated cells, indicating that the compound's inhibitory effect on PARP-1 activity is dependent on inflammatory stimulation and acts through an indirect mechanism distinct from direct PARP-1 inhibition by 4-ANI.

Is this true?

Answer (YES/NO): NO